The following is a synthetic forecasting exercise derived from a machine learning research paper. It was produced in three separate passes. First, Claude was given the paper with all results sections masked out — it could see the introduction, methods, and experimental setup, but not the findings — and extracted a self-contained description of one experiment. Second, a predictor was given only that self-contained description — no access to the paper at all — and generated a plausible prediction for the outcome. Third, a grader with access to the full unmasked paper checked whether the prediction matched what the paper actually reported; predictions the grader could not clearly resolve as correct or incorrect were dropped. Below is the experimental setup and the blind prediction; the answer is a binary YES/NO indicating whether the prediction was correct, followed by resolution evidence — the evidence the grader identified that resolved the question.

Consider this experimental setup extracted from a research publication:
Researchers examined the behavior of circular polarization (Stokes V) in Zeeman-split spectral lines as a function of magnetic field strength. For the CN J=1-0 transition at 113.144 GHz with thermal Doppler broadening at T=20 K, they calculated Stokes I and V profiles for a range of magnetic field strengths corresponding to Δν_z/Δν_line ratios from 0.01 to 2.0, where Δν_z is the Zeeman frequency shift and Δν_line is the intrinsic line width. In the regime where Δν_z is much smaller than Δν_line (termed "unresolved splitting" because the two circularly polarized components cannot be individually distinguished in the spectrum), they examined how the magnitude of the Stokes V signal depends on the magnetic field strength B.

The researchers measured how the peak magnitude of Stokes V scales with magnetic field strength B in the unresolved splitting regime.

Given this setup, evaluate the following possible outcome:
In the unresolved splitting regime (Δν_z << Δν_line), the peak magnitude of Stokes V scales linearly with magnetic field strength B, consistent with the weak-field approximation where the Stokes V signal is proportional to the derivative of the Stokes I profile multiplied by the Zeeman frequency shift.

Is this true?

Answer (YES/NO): YES